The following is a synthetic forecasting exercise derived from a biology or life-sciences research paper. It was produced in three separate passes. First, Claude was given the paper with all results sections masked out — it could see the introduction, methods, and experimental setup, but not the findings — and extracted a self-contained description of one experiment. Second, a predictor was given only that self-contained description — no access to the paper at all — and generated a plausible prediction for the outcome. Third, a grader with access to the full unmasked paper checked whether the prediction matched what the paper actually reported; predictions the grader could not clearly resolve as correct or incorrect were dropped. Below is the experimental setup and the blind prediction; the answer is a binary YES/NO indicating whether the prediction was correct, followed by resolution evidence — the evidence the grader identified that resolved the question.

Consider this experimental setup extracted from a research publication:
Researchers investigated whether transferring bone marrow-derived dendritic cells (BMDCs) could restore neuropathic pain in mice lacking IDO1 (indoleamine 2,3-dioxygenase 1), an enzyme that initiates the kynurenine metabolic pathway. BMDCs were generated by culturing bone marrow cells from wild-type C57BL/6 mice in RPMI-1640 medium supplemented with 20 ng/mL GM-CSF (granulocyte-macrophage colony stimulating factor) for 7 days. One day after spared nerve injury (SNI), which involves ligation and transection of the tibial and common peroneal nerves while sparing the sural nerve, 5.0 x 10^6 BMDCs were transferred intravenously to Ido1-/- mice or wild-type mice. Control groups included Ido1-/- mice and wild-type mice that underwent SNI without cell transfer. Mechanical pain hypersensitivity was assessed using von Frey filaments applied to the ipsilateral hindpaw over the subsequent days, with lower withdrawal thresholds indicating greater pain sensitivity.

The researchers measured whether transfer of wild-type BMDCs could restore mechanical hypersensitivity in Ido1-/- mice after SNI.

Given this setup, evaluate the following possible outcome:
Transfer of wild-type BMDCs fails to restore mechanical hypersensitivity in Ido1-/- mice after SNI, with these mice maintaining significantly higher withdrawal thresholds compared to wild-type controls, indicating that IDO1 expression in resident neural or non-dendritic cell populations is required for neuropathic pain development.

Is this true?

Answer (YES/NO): NO